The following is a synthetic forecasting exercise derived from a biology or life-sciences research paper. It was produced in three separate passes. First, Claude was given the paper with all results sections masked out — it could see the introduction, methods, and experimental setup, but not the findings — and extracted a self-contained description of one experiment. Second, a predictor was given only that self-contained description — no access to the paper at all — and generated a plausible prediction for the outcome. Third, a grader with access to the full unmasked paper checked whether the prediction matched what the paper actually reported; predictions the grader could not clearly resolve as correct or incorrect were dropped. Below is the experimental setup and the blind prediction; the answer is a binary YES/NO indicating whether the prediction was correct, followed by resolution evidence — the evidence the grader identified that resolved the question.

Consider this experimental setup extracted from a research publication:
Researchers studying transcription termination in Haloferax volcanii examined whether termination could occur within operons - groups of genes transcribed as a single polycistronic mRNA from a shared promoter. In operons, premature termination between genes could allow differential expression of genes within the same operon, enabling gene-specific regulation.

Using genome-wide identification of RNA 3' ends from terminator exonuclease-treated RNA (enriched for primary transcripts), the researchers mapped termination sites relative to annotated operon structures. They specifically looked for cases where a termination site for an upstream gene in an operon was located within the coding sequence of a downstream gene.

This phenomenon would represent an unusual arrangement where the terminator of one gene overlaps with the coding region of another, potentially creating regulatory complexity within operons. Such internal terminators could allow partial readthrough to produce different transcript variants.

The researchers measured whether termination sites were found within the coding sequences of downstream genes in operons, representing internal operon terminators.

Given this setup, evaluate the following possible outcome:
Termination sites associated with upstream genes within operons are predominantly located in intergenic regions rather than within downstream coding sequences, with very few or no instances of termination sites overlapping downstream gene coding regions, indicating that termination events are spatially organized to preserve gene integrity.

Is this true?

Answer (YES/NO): NO